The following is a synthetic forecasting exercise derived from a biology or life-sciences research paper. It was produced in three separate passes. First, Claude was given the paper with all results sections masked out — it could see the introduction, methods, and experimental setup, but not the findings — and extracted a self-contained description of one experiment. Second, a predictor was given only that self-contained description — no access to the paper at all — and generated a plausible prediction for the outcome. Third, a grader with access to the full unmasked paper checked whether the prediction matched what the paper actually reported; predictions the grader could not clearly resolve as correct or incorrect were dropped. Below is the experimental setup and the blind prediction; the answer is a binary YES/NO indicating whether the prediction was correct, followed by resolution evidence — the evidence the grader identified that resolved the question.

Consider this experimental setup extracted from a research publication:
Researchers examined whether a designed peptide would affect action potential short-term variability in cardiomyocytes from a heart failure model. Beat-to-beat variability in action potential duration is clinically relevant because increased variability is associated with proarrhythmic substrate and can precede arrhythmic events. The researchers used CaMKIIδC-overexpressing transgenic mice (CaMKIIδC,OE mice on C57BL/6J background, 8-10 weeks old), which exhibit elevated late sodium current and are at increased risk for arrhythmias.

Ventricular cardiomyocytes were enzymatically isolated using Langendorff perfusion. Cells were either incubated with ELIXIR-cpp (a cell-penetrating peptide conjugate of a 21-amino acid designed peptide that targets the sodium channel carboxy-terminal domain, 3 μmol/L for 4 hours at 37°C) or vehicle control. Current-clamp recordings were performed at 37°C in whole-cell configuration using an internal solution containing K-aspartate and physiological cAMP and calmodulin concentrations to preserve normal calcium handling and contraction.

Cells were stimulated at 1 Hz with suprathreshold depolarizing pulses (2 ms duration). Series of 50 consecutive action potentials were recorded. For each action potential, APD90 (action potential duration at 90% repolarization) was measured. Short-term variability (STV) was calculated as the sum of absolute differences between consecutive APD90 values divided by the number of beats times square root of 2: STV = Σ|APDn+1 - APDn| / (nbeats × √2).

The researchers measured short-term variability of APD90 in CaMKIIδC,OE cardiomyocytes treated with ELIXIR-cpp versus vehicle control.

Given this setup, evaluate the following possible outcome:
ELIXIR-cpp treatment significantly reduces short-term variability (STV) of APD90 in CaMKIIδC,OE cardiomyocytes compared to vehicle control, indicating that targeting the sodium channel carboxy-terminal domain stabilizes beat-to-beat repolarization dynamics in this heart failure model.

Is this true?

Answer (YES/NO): YES